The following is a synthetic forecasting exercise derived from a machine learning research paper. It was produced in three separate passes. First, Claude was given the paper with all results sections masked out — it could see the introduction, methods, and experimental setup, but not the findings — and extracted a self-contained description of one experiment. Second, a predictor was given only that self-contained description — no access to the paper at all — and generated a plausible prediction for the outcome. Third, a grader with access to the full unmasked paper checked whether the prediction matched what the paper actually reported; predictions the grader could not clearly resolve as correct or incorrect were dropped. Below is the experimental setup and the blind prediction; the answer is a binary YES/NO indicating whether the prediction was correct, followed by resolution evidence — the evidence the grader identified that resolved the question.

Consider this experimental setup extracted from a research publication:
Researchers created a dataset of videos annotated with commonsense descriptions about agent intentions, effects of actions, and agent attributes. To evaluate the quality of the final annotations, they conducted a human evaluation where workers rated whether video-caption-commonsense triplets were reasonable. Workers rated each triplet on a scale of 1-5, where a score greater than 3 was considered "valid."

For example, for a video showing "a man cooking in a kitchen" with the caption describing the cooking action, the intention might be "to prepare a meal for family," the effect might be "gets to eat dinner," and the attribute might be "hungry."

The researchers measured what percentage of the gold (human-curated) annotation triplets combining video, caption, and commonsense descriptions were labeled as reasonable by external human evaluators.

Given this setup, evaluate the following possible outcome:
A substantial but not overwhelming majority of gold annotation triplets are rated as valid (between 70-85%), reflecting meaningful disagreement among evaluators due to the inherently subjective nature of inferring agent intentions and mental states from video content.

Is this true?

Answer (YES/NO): NO